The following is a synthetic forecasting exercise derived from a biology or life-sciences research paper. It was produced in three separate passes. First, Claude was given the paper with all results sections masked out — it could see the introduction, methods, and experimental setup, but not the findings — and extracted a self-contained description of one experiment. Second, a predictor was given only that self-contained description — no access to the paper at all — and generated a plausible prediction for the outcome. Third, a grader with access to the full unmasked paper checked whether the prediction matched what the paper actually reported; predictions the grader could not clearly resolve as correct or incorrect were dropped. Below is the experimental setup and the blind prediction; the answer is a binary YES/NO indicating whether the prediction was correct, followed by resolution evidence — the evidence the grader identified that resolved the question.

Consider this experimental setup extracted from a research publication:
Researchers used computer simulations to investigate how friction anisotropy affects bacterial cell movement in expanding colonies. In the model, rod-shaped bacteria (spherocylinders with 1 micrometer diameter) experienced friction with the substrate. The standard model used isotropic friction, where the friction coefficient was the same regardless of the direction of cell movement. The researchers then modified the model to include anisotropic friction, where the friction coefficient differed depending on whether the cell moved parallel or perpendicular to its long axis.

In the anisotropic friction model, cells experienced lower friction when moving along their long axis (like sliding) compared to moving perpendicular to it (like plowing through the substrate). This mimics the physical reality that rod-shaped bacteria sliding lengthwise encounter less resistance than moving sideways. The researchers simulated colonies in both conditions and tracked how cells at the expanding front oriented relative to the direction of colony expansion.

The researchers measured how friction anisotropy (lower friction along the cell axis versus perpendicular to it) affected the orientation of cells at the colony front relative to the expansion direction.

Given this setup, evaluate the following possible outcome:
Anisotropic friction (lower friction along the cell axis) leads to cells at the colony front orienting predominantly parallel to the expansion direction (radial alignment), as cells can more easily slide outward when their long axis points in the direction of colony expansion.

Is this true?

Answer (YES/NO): NO